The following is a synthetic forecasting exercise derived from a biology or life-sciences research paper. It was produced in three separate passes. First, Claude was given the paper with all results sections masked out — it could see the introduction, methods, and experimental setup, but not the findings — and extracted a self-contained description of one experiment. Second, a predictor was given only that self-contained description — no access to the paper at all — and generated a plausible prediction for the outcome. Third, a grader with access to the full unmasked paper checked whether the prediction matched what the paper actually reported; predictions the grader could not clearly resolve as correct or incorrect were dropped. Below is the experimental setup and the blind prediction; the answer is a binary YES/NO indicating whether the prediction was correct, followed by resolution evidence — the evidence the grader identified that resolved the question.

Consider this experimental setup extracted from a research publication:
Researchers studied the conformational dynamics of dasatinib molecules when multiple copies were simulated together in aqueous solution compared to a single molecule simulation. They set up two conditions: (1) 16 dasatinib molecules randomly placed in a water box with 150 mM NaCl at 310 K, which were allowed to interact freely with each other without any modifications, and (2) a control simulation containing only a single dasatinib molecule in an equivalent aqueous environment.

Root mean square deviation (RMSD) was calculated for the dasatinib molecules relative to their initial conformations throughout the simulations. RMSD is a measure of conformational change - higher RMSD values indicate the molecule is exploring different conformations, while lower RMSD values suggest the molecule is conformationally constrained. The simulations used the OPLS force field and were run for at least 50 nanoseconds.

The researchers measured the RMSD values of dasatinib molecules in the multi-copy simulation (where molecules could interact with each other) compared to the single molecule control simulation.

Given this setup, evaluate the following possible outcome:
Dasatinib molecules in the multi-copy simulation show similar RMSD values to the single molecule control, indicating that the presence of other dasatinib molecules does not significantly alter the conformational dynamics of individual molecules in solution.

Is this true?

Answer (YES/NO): NO